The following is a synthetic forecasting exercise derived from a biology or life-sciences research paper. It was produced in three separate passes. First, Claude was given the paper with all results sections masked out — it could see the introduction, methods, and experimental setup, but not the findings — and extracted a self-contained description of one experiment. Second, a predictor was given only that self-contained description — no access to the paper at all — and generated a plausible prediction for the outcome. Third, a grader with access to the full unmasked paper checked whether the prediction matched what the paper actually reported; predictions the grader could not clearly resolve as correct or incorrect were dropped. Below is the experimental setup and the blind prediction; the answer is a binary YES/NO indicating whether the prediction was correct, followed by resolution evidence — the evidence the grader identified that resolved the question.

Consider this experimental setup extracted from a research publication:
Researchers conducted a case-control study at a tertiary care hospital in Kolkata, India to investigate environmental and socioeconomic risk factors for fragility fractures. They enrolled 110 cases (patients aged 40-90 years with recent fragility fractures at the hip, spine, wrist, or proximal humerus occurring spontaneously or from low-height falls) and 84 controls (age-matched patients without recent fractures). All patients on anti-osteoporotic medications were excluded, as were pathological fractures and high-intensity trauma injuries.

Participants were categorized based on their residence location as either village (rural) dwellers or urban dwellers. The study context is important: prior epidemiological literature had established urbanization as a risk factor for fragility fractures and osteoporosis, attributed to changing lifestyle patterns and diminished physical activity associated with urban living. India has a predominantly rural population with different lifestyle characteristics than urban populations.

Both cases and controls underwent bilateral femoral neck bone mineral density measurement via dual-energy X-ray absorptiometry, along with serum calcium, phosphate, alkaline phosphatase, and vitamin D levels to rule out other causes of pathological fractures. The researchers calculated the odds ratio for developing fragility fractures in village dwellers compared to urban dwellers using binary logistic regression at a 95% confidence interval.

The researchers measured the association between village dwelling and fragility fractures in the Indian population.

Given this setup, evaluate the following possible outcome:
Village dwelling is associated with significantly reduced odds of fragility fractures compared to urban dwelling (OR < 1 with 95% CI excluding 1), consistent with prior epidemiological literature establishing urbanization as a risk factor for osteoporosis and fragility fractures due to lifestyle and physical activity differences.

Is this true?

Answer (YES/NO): NO